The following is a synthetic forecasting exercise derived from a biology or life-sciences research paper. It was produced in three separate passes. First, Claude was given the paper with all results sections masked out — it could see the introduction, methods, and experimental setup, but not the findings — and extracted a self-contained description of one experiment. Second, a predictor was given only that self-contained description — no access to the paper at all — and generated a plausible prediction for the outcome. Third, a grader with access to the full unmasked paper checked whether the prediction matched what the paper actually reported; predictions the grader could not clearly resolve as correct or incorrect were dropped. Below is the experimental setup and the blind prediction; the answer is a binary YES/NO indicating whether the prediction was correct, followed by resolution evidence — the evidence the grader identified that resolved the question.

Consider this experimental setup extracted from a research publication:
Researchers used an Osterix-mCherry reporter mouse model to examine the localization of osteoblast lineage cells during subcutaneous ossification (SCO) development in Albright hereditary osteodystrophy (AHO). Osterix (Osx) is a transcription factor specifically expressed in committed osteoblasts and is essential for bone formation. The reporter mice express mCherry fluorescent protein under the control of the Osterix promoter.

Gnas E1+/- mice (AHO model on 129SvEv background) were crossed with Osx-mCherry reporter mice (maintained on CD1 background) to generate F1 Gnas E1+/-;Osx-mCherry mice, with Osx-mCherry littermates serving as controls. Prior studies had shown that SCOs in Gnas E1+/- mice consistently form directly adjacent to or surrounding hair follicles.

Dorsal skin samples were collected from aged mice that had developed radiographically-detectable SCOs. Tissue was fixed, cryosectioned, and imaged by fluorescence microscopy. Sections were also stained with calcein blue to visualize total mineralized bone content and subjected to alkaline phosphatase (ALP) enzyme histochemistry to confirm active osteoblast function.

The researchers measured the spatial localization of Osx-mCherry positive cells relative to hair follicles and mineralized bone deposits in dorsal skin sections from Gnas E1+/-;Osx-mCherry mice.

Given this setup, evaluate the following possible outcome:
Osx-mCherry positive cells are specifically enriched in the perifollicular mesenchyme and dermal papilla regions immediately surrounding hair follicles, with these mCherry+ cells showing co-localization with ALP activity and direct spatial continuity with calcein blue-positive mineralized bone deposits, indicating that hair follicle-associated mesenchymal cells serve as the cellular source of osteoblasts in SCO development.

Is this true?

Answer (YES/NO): NO